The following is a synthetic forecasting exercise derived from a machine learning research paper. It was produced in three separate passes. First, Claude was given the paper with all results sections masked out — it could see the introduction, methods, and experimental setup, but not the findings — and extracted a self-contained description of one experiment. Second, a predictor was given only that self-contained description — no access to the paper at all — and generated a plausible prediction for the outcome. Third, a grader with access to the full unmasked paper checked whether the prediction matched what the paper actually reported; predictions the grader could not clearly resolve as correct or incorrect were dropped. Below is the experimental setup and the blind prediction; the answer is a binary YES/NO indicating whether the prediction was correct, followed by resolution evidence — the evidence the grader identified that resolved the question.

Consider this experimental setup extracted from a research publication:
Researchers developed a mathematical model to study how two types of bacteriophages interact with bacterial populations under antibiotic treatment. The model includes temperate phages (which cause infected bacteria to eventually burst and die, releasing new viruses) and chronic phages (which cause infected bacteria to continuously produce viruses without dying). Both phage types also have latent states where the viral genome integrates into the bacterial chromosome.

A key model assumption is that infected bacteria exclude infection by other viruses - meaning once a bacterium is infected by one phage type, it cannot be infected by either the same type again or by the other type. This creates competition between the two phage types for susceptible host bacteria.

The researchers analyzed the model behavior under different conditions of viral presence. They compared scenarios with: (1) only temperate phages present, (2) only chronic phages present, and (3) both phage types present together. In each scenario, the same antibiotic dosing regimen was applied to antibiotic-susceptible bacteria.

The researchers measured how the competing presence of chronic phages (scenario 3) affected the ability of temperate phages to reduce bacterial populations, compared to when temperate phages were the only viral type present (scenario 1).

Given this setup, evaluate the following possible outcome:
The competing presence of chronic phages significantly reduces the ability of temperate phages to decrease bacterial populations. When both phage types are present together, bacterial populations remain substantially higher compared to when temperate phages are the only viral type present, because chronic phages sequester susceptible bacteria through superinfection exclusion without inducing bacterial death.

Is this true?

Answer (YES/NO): YES